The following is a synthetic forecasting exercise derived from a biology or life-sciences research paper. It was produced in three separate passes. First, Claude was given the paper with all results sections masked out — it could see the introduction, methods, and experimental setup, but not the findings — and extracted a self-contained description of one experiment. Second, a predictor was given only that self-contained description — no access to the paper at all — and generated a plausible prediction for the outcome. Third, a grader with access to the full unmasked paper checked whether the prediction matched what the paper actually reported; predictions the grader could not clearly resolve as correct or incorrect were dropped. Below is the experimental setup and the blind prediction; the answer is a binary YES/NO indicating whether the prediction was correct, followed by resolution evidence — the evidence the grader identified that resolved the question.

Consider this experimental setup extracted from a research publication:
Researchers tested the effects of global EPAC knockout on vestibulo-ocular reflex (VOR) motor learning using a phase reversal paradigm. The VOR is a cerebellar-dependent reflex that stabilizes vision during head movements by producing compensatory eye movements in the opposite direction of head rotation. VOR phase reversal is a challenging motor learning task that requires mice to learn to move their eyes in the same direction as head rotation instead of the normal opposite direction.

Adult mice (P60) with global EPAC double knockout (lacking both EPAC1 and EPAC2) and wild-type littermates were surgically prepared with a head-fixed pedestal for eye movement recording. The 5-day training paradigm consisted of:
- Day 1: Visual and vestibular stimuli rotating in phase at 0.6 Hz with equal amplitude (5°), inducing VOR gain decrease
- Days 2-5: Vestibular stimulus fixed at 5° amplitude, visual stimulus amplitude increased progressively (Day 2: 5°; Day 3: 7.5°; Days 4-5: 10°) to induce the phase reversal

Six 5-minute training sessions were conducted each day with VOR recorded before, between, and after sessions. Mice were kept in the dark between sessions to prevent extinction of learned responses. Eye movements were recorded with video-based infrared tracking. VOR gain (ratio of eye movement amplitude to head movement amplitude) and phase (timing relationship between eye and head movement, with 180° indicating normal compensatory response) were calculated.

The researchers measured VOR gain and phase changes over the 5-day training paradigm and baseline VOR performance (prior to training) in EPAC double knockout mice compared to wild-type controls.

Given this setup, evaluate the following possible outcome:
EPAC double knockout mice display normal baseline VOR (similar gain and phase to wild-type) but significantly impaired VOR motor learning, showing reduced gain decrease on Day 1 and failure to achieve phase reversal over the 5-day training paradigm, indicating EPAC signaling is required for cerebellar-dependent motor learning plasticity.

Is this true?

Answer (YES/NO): NO